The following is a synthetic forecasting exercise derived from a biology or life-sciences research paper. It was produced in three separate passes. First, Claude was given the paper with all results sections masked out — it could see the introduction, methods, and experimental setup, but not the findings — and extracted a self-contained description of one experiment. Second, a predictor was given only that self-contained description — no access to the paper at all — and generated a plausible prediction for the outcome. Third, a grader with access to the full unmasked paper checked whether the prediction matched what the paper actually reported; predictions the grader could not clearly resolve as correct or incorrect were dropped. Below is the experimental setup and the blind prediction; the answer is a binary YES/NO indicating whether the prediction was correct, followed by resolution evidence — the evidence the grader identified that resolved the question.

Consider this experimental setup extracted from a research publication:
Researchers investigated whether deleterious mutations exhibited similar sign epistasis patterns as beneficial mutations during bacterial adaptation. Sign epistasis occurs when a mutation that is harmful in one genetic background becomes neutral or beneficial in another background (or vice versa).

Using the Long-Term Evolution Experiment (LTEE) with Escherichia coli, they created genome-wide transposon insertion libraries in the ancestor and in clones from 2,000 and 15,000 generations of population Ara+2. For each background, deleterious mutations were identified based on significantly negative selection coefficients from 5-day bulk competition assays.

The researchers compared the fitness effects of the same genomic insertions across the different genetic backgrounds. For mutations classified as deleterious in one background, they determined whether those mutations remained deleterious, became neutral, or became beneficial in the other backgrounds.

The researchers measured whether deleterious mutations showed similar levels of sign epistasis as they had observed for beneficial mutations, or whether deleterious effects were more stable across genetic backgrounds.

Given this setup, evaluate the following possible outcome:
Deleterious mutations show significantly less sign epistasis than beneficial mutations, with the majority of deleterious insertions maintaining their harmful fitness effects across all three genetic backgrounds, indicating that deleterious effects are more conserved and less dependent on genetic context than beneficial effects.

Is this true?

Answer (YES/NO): YES